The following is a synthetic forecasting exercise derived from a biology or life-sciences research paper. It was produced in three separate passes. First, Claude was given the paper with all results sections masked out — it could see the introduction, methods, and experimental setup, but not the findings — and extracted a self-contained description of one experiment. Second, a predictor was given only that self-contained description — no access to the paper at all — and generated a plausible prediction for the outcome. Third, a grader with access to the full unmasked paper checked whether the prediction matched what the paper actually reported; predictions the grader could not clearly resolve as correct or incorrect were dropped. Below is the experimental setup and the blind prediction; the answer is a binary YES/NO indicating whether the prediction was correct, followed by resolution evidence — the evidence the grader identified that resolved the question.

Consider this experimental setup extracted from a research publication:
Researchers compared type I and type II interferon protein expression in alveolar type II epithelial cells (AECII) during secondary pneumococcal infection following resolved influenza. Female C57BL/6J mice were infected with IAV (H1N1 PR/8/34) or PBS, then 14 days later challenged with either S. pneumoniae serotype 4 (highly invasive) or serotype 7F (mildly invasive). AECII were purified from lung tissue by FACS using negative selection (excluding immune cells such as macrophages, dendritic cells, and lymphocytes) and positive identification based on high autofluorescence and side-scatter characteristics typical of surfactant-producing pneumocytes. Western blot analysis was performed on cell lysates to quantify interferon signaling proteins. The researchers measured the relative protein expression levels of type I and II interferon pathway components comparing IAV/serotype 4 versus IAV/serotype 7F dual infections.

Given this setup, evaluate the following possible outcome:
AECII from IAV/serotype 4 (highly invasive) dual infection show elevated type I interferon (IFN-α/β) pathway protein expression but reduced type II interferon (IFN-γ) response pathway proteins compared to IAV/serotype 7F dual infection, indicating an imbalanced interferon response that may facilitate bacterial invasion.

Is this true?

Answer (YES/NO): NO